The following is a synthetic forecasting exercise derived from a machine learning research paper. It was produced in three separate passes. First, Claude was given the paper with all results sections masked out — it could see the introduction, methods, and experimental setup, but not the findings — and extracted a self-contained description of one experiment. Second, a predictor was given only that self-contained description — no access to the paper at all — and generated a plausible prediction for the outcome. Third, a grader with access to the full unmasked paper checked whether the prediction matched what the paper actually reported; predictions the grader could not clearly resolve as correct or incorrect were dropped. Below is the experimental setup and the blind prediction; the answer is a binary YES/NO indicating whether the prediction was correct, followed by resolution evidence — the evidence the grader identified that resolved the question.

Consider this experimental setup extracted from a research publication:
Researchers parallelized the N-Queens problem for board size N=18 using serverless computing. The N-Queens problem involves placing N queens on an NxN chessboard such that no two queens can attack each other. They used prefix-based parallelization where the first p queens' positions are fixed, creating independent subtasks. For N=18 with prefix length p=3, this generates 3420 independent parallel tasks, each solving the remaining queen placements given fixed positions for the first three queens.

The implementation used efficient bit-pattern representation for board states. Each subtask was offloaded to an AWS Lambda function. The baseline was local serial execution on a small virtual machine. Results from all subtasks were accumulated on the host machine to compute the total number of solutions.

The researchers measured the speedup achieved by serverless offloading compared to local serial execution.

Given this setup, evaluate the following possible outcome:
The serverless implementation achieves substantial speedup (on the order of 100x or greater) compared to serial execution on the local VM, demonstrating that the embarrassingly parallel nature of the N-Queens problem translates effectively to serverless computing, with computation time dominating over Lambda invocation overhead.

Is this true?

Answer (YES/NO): YES